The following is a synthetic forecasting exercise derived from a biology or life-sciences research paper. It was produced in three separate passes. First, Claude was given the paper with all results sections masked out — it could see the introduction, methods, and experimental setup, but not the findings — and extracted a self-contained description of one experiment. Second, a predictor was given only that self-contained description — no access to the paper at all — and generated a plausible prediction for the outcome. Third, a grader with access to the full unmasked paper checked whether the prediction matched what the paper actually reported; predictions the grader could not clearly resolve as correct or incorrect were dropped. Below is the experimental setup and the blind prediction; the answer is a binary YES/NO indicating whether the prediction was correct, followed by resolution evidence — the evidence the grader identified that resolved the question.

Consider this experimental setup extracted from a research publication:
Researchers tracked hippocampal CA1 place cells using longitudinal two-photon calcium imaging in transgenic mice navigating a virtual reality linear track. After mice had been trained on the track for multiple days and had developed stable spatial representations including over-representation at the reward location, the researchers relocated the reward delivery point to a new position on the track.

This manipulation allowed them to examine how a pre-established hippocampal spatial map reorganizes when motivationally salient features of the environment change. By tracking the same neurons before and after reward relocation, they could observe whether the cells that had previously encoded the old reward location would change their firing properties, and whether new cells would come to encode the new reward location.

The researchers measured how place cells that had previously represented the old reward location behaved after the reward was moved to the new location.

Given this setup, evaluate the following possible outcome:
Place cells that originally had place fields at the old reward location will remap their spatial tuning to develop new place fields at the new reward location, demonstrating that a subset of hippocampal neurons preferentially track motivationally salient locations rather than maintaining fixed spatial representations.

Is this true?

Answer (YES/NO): YES